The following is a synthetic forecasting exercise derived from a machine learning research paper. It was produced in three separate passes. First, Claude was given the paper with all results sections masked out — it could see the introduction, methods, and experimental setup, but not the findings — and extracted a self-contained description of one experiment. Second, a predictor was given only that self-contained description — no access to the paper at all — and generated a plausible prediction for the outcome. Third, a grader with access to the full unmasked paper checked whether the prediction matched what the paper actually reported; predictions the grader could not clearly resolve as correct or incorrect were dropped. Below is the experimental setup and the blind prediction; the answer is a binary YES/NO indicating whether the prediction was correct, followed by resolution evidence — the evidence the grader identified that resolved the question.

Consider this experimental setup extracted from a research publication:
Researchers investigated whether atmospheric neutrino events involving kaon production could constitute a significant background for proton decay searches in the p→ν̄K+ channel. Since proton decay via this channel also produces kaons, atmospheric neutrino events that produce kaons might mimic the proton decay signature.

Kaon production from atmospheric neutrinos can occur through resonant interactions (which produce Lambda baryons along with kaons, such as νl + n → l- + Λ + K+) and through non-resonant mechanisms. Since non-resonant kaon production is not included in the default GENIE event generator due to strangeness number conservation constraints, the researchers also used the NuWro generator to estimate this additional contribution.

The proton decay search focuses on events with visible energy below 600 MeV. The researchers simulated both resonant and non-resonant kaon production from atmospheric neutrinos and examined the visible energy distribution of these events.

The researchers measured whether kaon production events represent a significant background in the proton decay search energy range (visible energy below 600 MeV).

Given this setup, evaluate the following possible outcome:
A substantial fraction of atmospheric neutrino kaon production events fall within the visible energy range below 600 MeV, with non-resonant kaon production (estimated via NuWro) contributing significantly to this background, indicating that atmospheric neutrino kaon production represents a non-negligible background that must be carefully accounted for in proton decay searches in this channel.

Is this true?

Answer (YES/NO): NO